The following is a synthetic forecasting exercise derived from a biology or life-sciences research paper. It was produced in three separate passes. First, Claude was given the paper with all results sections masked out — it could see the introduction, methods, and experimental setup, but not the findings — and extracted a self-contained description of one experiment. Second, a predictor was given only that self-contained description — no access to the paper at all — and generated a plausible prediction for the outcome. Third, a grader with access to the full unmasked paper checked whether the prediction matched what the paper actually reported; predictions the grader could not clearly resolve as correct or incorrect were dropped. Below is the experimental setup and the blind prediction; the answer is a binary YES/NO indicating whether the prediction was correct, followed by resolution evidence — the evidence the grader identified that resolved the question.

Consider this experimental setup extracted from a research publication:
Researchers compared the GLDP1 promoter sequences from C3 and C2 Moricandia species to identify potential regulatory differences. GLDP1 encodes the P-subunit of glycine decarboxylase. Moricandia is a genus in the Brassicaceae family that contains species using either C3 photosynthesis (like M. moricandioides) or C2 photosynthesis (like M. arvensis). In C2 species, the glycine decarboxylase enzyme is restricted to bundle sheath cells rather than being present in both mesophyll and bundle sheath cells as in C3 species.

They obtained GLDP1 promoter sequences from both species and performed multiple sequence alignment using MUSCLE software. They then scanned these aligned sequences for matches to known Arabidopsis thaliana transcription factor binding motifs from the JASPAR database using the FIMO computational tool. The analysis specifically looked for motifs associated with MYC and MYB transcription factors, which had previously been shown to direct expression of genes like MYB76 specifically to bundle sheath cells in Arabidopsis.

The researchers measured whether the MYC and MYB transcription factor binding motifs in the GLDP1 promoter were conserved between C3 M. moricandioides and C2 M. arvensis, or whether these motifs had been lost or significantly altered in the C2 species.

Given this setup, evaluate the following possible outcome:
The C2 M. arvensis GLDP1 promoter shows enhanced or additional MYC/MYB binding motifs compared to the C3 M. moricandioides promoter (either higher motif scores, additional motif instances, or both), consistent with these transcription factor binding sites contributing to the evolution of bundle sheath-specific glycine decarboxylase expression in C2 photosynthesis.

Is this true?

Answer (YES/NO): NO